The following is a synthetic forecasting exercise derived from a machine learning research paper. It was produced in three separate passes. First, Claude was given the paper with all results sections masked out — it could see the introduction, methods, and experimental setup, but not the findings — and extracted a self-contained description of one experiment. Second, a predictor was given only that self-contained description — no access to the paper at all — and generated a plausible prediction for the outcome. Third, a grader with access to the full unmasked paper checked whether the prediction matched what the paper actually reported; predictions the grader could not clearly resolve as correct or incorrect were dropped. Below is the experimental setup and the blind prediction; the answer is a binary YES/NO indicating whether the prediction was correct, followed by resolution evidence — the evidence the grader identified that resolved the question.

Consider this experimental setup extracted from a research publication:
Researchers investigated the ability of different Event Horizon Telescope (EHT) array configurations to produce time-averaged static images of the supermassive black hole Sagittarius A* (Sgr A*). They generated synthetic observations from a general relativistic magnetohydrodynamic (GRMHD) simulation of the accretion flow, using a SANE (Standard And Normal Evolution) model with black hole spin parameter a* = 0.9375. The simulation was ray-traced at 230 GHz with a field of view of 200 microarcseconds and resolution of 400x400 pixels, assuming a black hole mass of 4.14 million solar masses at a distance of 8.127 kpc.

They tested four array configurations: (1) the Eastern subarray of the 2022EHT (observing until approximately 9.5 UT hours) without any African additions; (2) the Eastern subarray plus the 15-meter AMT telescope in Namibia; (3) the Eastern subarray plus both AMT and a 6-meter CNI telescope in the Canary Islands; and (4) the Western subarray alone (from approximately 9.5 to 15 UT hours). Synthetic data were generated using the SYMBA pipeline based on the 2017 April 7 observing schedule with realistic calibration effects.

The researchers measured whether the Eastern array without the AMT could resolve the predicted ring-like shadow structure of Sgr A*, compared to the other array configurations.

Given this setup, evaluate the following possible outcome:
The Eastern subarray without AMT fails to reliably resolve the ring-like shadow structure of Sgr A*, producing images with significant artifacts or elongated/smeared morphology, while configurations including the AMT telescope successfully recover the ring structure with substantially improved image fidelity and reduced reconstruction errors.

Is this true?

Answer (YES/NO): YES